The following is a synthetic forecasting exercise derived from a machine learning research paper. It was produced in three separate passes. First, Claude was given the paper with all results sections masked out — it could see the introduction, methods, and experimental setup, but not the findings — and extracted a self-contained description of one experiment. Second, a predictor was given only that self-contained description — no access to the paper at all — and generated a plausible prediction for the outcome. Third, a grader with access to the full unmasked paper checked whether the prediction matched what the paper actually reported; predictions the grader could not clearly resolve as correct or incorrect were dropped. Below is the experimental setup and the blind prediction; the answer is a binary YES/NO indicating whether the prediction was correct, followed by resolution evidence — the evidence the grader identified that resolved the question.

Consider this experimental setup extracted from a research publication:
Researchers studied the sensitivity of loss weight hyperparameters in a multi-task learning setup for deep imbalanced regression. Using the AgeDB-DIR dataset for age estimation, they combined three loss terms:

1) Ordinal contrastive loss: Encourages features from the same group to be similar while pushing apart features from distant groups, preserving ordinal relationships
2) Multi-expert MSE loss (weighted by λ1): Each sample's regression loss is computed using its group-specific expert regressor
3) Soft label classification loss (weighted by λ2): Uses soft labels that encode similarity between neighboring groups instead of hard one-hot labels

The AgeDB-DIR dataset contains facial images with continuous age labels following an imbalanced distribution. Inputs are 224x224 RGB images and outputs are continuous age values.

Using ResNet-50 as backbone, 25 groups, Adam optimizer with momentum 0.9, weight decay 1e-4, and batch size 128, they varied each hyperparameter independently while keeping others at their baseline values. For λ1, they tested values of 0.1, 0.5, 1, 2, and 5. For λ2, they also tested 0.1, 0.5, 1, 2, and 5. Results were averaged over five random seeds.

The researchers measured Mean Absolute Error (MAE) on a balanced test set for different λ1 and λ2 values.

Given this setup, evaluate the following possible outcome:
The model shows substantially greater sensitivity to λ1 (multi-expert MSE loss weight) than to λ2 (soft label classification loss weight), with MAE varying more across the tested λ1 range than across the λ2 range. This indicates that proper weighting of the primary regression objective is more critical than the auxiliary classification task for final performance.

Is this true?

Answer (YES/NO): NO